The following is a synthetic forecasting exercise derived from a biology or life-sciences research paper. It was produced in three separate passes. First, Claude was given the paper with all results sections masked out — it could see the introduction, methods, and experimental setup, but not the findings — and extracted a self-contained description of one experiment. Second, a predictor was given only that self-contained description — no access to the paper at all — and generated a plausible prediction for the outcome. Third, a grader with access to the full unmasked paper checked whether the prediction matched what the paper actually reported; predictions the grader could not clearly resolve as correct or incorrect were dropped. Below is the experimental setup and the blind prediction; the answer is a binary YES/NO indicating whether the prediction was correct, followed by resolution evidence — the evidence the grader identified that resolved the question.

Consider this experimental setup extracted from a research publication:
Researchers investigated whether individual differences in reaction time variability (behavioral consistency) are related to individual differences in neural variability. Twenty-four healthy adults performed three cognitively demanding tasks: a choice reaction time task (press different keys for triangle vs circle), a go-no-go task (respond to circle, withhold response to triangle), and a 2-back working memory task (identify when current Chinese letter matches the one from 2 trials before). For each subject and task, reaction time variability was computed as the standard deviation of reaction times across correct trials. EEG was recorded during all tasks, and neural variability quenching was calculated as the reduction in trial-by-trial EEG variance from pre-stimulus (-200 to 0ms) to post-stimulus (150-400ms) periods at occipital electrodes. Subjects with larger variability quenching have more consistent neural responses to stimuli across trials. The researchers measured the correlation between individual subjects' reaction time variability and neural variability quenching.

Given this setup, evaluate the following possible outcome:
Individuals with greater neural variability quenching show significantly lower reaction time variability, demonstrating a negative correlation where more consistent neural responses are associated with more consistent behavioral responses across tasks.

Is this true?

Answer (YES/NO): NO